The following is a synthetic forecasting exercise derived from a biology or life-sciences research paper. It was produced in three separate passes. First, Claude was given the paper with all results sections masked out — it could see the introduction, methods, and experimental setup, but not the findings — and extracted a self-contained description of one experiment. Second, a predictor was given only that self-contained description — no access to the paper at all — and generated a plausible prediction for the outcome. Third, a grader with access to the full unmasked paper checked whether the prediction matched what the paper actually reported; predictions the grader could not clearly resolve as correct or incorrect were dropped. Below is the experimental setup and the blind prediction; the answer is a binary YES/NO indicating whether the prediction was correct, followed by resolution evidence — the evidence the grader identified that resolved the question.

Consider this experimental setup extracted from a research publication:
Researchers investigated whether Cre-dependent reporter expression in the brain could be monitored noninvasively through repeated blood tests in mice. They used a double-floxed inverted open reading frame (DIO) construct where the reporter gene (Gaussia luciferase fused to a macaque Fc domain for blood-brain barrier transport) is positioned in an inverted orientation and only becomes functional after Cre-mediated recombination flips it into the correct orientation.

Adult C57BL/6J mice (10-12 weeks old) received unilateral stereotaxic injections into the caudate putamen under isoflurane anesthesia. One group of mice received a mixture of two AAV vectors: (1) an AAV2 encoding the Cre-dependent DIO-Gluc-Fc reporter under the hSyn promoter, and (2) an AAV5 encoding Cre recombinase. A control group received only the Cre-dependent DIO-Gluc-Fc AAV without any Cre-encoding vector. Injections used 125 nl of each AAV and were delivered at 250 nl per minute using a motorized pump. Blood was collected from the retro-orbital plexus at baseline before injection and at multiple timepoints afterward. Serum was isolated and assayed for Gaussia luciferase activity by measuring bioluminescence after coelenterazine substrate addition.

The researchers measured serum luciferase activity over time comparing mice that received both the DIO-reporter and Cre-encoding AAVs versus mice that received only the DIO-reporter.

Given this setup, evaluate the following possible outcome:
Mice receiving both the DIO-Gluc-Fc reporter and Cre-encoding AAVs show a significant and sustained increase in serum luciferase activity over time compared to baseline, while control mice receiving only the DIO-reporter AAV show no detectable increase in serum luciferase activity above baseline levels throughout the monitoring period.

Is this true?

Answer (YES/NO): YES